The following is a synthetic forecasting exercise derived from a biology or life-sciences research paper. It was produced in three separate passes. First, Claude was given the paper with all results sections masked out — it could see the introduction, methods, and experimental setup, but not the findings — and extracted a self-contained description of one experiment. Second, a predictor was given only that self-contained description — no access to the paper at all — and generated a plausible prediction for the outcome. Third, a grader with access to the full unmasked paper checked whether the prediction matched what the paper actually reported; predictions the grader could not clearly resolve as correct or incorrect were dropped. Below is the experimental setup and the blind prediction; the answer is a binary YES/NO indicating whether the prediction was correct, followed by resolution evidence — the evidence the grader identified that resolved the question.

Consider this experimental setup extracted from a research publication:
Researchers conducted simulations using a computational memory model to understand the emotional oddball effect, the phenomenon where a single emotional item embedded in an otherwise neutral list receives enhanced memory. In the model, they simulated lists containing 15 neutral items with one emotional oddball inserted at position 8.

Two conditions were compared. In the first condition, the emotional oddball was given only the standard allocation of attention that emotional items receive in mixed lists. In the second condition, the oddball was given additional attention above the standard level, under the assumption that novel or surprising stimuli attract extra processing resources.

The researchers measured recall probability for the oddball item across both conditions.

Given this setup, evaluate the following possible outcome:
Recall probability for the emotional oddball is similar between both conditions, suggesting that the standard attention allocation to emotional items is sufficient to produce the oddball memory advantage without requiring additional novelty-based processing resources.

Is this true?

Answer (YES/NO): NO